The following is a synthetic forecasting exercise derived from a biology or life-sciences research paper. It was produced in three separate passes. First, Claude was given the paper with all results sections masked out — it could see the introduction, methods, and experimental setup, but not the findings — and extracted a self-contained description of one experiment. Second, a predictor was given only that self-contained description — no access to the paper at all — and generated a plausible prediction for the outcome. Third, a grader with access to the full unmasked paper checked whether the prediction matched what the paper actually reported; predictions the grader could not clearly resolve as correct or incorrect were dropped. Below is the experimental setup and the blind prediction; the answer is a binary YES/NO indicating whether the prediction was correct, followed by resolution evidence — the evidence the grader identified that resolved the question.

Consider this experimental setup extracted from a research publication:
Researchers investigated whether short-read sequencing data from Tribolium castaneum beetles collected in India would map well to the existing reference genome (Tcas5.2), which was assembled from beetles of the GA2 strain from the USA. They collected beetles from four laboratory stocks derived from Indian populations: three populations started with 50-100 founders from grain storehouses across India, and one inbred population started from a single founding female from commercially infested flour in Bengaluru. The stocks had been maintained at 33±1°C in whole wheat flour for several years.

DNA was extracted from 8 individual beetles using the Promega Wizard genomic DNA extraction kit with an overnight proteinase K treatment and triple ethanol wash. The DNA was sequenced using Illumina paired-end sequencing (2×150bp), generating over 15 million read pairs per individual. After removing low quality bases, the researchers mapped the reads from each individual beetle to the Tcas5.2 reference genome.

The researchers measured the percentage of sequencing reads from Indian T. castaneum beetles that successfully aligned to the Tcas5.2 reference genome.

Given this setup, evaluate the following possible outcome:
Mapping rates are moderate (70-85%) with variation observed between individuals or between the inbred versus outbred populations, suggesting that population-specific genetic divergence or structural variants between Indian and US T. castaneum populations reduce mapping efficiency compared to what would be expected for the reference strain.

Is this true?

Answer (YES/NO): NO